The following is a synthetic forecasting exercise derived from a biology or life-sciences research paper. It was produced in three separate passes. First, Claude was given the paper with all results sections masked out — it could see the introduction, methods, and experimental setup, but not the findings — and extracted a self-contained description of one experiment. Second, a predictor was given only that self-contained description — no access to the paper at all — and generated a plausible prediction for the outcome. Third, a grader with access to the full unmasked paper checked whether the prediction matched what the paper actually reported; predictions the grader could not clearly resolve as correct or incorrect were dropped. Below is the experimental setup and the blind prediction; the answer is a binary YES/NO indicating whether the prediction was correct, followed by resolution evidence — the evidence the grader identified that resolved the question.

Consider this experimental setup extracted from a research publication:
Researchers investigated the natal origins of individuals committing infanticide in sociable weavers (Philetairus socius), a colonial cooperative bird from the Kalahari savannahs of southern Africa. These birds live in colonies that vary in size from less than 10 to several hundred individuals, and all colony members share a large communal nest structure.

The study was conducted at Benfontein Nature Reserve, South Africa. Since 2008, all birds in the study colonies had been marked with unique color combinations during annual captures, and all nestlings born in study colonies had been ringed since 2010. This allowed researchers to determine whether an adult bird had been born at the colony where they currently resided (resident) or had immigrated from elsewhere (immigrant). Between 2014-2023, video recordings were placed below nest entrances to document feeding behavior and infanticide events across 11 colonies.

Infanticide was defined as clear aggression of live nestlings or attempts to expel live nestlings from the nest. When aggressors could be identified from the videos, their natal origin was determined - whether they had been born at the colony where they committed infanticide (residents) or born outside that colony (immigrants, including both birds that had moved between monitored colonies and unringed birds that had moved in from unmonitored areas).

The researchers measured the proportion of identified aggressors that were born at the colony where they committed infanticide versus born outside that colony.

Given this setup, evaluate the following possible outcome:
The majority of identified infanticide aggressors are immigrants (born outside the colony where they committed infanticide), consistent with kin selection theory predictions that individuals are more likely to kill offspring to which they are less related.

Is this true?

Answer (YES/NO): YES